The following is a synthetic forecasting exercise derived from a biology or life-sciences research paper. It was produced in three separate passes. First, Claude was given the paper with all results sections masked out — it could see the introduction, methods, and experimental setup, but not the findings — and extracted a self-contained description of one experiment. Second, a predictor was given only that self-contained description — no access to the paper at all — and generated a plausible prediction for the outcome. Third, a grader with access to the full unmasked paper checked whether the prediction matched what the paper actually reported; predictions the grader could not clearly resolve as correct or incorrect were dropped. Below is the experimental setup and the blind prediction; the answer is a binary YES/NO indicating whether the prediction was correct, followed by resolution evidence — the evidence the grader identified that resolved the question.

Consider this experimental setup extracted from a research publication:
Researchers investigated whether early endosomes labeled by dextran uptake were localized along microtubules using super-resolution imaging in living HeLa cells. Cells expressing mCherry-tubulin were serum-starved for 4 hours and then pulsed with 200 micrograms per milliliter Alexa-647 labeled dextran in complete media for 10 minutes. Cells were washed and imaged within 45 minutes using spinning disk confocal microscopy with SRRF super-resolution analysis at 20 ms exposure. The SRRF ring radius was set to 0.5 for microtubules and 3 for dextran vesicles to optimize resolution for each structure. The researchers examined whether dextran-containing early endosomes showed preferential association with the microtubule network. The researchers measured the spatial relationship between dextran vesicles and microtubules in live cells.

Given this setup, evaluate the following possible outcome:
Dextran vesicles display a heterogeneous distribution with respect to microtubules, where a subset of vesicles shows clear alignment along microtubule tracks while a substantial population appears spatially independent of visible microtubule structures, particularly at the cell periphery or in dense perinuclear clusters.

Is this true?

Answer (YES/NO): NO